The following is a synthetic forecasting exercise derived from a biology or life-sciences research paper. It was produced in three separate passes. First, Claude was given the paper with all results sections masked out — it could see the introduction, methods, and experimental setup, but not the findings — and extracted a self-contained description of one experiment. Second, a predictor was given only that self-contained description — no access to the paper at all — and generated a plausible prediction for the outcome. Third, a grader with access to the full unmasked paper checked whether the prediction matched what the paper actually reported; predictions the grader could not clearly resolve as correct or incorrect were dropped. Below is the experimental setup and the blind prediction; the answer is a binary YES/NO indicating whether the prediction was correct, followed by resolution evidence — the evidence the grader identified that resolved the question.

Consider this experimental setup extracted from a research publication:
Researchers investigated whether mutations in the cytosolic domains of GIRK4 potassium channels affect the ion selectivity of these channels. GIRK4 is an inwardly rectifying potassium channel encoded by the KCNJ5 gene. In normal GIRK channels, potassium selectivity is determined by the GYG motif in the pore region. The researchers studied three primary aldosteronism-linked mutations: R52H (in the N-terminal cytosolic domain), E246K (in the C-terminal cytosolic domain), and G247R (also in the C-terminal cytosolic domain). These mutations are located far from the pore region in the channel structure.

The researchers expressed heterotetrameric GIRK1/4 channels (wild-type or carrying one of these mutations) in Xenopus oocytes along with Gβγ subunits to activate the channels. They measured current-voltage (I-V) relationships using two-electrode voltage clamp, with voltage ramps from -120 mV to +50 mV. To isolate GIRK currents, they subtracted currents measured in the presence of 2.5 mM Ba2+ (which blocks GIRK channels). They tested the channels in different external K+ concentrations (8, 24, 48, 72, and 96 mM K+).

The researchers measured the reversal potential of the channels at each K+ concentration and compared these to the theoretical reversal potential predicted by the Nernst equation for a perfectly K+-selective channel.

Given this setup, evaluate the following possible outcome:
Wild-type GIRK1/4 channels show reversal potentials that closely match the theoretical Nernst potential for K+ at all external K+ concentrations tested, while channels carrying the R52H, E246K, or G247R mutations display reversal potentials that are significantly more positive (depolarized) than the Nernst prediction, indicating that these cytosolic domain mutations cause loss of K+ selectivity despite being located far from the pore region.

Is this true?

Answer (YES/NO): NO